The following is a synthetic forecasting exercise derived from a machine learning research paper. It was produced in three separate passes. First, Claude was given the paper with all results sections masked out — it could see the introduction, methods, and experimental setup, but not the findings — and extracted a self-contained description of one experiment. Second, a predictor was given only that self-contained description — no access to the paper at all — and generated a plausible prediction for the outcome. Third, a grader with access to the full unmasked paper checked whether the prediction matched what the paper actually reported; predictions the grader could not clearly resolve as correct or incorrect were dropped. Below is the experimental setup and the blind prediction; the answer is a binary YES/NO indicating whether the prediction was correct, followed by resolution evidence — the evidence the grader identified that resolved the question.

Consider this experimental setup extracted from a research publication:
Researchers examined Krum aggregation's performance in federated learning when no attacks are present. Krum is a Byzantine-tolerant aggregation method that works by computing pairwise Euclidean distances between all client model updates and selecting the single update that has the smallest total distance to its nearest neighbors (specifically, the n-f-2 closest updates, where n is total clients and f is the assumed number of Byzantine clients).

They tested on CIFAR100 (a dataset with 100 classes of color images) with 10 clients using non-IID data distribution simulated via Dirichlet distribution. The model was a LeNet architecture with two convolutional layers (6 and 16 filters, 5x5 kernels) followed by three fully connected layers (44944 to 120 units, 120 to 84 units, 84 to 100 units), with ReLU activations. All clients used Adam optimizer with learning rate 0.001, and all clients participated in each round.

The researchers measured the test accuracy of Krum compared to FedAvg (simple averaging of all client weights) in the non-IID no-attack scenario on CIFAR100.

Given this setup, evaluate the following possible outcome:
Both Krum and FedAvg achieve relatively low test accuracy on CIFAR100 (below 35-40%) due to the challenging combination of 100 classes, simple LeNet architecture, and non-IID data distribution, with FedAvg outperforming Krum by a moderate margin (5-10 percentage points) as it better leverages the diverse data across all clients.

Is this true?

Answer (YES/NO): YES